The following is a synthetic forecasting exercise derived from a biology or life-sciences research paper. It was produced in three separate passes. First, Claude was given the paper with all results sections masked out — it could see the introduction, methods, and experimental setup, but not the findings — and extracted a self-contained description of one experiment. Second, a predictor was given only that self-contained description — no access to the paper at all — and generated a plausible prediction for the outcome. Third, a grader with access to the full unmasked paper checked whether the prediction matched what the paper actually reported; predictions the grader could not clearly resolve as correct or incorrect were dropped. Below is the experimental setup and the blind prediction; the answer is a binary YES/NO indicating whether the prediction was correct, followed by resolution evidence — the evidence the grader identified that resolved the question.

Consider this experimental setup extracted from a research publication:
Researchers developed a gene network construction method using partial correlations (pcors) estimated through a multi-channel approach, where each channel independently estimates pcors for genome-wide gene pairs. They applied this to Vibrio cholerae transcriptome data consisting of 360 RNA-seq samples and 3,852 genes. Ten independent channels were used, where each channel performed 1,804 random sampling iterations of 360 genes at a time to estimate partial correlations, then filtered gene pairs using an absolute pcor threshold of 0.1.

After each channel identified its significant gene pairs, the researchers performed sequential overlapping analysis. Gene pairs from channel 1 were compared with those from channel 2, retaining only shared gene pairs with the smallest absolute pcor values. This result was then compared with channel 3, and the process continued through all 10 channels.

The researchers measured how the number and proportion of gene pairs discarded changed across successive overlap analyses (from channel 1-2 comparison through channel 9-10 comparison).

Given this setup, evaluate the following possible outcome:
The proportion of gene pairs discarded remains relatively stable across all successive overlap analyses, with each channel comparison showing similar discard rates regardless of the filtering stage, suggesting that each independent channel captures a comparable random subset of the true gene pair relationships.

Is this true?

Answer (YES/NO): NO